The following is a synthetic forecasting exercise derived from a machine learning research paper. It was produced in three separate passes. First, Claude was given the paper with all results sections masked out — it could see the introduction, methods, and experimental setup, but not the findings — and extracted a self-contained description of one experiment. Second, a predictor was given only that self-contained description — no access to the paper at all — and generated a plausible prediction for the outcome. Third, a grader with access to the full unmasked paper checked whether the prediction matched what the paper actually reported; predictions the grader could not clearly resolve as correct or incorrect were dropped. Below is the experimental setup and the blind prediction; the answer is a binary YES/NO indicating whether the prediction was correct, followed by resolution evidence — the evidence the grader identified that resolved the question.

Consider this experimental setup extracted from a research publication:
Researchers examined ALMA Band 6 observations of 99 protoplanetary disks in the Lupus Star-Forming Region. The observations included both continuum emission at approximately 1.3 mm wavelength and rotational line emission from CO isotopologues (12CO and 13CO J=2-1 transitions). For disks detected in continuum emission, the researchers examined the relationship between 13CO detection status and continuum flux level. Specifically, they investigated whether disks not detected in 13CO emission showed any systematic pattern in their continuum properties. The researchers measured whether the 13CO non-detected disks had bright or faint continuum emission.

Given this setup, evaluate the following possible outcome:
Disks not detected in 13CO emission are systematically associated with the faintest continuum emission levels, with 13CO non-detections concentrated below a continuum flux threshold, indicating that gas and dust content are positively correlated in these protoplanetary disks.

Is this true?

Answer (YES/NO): NO